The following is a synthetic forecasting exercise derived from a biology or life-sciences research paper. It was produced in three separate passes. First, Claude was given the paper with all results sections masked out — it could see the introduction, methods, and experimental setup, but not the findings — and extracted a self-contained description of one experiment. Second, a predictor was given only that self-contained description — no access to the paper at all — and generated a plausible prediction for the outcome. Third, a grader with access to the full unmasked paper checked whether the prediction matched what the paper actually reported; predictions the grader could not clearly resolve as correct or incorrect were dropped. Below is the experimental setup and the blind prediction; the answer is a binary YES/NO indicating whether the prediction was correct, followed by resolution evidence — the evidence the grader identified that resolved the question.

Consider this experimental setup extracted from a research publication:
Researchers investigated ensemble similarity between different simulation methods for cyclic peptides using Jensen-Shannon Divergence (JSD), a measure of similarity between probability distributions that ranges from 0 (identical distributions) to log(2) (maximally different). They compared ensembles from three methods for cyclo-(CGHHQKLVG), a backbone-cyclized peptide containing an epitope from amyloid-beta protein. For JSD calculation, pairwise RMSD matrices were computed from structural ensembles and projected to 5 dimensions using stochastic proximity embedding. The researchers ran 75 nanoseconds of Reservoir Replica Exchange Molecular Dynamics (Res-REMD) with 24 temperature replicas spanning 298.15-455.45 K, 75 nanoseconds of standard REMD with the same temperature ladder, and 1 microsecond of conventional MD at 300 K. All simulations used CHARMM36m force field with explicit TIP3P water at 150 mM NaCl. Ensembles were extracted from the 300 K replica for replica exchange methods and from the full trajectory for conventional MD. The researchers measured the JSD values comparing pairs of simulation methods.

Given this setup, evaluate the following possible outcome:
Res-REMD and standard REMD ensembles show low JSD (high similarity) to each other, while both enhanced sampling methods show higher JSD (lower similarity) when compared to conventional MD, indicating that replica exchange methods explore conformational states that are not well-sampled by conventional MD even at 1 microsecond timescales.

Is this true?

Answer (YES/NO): NO